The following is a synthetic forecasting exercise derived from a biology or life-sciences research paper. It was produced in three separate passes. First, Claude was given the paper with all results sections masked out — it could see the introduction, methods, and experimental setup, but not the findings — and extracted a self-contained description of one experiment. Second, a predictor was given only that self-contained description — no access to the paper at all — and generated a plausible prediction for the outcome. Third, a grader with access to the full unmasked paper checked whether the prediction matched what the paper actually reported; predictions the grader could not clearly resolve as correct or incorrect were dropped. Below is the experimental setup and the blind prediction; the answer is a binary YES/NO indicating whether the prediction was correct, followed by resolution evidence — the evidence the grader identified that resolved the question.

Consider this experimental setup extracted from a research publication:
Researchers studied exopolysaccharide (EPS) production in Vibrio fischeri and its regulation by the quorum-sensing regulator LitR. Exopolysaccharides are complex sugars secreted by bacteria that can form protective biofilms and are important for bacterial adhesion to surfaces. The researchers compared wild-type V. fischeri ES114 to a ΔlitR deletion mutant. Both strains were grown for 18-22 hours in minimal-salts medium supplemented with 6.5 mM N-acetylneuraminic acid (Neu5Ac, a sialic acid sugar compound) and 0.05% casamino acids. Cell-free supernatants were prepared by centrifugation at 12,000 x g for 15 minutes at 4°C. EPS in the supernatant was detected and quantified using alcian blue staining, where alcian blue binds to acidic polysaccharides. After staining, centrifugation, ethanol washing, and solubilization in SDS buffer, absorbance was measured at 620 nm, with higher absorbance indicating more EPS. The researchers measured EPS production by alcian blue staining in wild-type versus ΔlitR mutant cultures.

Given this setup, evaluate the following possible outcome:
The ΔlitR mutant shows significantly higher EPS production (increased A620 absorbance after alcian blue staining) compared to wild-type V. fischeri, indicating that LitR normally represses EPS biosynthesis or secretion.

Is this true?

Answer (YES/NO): NO